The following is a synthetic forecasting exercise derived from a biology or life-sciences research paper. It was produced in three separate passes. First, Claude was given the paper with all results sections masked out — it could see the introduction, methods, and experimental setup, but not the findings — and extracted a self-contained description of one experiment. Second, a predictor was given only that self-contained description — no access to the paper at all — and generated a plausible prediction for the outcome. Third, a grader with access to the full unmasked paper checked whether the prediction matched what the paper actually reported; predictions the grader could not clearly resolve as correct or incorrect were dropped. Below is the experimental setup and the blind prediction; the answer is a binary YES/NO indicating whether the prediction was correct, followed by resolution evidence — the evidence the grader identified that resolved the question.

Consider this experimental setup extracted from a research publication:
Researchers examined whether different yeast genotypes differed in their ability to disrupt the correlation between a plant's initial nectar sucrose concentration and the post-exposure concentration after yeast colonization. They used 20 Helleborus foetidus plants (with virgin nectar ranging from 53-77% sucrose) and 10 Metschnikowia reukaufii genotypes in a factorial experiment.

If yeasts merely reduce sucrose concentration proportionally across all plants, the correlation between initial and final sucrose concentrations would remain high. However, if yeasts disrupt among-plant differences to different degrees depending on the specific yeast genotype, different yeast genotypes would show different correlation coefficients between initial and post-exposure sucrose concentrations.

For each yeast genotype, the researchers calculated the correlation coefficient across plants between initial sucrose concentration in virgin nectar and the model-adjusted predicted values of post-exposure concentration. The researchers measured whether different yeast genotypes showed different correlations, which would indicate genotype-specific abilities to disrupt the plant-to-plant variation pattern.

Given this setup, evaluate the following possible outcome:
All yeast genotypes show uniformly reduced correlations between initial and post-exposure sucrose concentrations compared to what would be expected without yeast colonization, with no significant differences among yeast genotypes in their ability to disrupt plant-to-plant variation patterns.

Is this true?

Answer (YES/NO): NO